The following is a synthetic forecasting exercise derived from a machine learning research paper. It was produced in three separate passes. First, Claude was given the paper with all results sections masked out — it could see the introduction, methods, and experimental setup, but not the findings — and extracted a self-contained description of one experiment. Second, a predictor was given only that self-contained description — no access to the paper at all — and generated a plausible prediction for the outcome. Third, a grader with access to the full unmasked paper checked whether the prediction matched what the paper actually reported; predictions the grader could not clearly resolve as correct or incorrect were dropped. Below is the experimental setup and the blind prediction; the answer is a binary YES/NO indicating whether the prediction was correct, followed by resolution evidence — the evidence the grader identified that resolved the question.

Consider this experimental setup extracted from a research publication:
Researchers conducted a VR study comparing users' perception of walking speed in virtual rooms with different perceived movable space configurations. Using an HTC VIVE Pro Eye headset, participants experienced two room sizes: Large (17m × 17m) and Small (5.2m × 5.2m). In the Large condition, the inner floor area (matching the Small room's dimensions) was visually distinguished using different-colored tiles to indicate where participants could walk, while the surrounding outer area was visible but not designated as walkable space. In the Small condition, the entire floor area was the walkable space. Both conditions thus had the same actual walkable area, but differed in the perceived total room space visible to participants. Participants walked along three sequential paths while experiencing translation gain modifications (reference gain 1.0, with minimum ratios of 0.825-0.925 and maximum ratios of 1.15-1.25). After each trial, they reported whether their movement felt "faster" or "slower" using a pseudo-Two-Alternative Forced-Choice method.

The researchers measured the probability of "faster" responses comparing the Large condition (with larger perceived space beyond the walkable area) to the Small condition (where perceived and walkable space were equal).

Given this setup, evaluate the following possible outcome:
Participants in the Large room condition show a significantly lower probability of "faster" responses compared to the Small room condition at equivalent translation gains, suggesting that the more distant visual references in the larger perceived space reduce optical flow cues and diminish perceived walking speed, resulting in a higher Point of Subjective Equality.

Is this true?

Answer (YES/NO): NO